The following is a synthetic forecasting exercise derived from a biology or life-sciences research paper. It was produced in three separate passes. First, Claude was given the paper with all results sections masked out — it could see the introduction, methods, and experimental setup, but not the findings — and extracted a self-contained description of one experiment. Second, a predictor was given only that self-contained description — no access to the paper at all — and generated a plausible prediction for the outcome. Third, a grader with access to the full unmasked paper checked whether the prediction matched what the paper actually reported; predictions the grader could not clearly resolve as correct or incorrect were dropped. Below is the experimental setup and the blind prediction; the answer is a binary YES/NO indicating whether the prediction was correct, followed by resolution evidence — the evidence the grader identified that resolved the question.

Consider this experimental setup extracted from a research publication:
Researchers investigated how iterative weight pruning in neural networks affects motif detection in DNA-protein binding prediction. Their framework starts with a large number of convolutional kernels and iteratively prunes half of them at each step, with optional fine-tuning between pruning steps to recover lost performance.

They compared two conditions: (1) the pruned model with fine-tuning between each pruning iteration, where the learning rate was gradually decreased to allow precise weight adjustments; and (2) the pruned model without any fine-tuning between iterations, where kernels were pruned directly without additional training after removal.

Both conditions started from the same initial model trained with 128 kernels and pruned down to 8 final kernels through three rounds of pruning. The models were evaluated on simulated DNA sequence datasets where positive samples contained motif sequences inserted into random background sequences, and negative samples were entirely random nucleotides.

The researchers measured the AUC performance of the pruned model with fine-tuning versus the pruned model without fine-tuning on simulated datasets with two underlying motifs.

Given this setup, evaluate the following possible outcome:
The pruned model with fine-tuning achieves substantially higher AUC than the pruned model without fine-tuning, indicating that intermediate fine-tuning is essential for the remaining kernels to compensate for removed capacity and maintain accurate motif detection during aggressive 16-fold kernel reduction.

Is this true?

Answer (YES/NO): YES